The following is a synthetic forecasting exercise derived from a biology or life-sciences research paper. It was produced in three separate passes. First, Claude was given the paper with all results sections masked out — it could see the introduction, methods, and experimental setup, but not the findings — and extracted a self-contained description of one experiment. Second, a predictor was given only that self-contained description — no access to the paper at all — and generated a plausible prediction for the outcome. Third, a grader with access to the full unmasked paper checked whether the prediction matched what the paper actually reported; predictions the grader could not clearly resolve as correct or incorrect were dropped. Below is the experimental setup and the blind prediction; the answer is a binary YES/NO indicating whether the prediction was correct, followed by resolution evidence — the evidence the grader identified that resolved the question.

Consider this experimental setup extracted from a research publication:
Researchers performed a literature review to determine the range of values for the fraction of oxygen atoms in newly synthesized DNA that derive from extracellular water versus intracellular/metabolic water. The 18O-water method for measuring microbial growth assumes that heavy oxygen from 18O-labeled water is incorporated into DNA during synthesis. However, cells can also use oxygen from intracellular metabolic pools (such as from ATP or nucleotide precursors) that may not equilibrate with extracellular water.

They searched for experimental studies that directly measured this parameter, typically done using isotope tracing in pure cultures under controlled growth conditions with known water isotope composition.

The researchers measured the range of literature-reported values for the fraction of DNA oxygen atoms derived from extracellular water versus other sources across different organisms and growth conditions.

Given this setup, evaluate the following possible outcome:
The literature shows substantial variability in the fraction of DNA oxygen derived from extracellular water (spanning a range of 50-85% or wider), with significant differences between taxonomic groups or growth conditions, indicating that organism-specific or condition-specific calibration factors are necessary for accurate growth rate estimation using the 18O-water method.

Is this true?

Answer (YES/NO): YES